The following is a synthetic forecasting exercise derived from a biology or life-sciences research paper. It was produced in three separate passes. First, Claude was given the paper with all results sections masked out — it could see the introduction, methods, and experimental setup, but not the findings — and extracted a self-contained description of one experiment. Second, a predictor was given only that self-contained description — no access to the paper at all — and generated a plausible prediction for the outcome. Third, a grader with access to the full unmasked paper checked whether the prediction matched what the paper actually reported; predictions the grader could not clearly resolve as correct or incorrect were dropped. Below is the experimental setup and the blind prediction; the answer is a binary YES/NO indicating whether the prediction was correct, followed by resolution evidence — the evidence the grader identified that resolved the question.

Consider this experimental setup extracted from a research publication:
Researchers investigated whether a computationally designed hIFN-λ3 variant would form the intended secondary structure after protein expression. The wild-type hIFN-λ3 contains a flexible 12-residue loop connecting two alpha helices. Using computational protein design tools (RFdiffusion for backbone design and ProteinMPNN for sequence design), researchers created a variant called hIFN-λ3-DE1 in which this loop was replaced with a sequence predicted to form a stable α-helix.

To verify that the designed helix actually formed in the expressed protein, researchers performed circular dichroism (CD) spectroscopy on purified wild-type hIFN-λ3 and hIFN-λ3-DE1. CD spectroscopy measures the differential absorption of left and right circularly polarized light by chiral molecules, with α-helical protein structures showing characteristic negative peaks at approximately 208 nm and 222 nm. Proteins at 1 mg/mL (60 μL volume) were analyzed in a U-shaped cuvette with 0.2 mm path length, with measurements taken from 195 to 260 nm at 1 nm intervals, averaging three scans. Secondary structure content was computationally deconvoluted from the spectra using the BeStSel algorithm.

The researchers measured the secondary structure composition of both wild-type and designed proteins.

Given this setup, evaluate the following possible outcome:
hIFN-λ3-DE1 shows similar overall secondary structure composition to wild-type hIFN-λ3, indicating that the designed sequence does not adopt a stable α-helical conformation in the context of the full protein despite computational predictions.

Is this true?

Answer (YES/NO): NO